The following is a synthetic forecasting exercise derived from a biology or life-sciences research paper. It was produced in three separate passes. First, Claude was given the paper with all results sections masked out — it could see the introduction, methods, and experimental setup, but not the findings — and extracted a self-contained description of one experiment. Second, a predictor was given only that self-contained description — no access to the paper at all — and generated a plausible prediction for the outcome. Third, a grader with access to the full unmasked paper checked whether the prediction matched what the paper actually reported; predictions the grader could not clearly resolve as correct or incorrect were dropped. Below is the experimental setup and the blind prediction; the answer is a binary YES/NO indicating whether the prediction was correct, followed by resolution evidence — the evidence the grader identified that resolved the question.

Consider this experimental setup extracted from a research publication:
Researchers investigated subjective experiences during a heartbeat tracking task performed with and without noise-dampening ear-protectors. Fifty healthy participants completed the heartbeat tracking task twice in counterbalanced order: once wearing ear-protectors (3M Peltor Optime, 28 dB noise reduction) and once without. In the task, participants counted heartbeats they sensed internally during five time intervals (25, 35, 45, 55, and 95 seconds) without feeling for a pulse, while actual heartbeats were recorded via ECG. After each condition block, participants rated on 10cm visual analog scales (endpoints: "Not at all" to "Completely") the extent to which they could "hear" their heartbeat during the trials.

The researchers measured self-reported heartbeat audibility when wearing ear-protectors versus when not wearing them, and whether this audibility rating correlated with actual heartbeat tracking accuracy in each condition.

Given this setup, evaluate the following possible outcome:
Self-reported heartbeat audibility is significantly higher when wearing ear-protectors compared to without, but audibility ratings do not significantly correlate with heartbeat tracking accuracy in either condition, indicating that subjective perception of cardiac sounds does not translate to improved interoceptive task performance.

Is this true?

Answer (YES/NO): NO